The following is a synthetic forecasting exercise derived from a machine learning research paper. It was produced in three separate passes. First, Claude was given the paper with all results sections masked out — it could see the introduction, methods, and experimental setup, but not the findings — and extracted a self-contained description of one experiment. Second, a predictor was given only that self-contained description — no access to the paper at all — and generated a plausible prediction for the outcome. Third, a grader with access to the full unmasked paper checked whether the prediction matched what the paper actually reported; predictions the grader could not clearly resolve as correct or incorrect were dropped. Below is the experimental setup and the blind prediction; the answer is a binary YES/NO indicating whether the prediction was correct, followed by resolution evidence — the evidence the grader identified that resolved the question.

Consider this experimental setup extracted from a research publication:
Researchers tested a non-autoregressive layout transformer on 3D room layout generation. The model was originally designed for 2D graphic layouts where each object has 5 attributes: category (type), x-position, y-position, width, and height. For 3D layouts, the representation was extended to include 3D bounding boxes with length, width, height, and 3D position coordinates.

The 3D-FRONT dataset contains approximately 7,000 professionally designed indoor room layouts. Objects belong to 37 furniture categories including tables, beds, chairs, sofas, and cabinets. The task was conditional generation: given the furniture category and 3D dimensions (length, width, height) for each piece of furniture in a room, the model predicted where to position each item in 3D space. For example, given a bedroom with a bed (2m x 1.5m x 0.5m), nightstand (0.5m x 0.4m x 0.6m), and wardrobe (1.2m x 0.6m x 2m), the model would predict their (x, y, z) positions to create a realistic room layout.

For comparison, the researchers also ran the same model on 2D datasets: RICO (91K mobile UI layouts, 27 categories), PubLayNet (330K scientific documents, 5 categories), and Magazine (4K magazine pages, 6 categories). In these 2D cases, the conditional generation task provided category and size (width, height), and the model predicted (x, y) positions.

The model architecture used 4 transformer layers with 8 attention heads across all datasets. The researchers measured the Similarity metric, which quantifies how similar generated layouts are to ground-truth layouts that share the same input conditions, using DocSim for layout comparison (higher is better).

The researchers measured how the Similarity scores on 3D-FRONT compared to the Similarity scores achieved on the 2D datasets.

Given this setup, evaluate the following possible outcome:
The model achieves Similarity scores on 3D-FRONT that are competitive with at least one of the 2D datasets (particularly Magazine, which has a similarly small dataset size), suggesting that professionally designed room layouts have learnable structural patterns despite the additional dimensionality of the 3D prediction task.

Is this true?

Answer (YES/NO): NO